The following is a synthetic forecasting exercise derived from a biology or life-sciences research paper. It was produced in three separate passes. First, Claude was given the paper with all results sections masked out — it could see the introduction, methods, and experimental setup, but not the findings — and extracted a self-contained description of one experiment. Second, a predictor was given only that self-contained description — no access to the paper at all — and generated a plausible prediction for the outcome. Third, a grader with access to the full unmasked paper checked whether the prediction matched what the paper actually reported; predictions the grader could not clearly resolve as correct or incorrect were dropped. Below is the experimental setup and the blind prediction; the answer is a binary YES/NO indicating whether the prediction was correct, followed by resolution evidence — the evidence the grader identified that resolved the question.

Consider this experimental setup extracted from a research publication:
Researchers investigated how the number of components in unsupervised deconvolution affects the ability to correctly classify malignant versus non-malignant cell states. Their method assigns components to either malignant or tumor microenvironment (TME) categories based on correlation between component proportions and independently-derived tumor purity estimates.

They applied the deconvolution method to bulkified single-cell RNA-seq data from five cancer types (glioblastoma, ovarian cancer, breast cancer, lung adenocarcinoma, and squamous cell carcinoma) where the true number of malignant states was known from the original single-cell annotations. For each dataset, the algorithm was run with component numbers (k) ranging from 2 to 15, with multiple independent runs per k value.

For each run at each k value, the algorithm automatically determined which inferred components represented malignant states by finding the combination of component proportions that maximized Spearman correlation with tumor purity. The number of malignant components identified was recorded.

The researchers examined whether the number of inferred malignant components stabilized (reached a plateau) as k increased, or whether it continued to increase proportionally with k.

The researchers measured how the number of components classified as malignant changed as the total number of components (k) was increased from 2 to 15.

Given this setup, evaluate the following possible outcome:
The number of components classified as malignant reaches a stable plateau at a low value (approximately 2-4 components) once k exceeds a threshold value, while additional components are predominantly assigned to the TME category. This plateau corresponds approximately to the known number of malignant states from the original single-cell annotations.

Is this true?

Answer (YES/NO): NO